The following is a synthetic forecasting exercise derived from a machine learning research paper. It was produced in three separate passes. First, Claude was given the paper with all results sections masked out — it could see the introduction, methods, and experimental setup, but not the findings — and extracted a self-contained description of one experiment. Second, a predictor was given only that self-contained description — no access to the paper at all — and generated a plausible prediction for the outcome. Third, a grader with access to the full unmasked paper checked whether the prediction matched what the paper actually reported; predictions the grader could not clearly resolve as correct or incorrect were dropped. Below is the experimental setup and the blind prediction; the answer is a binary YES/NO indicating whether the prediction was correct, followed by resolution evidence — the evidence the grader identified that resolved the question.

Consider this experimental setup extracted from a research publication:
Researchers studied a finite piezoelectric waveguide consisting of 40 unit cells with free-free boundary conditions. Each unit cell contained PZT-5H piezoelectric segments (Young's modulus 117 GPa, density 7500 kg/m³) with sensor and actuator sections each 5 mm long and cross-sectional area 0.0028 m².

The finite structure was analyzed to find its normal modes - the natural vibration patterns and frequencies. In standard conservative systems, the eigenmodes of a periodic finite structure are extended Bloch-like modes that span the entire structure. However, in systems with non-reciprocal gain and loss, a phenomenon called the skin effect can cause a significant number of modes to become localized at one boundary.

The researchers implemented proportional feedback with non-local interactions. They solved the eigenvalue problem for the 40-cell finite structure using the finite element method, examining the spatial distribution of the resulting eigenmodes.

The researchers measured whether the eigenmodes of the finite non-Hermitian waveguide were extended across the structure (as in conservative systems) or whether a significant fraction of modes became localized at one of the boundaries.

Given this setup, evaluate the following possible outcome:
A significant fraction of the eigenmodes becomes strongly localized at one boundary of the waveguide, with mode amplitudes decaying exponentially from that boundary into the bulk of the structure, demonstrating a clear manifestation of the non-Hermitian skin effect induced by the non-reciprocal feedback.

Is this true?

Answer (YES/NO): YES